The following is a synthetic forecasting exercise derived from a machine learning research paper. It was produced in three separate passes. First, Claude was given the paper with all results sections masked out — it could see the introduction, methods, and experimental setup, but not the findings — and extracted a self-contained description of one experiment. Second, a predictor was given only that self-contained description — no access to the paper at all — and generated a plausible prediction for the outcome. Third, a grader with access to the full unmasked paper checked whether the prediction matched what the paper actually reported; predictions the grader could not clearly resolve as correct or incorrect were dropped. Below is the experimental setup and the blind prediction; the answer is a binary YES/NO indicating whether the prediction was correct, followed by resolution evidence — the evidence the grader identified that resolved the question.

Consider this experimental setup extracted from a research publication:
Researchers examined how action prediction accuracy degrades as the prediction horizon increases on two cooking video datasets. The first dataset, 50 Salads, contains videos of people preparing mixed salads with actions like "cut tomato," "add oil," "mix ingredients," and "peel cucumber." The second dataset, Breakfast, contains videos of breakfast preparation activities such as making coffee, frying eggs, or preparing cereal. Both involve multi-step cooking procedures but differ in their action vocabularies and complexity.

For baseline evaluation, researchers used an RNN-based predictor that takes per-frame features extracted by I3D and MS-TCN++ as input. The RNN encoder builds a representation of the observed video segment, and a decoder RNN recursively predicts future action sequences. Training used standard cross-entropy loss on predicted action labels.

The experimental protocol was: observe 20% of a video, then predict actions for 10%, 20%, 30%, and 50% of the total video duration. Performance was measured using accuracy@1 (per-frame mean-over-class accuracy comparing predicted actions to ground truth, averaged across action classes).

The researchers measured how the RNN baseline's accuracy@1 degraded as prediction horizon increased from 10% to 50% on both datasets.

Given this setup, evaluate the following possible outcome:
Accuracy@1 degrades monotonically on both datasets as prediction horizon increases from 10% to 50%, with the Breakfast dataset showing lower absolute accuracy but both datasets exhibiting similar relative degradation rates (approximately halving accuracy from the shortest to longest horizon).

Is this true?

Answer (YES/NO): NO